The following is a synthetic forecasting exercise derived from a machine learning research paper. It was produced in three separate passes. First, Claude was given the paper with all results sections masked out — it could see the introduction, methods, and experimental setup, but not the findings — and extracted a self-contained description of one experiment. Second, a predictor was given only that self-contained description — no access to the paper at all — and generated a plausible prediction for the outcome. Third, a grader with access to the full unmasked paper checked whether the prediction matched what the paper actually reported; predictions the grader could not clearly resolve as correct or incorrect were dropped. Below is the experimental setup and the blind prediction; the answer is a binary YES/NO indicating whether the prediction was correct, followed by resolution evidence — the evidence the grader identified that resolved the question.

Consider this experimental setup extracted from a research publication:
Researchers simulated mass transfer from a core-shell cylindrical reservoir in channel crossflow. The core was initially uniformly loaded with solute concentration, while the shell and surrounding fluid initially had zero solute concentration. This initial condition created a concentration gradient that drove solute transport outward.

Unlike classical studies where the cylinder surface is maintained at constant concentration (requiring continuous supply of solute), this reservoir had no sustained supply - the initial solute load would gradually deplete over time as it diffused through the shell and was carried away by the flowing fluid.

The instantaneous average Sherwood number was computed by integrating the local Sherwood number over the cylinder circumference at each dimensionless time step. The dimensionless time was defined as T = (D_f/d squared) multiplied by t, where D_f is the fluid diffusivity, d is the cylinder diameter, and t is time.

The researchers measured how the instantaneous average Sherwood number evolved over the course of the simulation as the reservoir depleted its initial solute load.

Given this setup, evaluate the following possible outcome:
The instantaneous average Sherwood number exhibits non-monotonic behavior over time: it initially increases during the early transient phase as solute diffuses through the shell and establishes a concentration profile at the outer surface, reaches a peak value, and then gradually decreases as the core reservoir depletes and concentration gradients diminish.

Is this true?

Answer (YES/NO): NO